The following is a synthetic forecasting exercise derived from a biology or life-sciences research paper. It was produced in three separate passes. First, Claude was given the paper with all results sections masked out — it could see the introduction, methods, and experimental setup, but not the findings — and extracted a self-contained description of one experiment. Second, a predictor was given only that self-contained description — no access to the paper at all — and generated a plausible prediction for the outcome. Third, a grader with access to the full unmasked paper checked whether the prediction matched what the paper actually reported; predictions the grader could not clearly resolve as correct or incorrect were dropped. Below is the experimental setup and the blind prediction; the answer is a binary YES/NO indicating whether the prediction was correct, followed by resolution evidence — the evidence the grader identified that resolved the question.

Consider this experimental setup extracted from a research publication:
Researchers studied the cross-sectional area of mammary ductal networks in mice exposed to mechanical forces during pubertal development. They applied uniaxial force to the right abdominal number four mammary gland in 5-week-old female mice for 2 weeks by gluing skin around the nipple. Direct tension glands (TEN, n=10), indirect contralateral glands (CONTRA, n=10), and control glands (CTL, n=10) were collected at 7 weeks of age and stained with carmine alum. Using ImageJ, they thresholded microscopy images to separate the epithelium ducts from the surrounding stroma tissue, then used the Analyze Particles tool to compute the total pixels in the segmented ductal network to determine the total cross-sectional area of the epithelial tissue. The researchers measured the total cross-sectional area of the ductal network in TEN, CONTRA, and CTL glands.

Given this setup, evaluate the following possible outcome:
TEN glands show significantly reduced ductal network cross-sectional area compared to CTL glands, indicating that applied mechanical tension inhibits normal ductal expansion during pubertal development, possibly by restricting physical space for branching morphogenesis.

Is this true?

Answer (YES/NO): NO